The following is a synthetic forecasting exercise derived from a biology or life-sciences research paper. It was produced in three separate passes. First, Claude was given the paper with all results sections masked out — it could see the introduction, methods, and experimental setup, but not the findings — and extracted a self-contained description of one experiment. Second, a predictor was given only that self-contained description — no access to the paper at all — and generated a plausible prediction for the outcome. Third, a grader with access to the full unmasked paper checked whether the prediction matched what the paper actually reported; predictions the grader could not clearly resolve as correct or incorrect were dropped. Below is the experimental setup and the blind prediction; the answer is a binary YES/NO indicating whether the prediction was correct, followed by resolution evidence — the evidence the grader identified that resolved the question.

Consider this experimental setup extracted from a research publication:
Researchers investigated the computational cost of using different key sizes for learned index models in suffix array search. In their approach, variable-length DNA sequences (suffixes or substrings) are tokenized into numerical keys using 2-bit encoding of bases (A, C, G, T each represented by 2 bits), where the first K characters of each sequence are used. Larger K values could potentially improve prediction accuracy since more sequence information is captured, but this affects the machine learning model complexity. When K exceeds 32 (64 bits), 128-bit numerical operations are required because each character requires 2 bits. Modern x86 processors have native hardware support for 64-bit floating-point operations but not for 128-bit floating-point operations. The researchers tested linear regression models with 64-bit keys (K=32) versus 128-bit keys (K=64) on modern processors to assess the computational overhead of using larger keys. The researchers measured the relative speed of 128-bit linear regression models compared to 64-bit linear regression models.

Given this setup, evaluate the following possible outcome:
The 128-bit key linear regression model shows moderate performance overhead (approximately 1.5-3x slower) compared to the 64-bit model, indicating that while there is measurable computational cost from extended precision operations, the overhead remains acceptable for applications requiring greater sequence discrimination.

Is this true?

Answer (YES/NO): NO